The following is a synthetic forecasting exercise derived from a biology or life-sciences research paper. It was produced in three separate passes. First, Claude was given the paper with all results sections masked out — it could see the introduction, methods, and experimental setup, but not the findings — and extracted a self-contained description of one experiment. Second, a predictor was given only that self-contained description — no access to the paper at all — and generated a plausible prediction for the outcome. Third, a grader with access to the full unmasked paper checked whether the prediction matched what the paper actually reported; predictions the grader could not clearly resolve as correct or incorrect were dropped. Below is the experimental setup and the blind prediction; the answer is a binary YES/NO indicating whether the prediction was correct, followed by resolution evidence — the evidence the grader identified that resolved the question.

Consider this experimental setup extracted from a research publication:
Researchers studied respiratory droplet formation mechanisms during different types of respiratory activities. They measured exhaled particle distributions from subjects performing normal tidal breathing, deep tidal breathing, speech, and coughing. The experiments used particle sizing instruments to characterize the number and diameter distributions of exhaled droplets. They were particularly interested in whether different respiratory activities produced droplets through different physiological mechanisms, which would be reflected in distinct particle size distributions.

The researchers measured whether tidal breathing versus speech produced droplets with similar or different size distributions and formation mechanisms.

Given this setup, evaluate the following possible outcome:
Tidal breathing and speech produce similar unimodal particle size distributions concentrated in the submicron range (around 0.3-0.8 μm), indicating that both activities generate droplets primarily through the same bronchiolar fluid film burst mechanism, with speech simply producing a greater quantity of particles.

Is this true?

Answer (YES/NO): NO